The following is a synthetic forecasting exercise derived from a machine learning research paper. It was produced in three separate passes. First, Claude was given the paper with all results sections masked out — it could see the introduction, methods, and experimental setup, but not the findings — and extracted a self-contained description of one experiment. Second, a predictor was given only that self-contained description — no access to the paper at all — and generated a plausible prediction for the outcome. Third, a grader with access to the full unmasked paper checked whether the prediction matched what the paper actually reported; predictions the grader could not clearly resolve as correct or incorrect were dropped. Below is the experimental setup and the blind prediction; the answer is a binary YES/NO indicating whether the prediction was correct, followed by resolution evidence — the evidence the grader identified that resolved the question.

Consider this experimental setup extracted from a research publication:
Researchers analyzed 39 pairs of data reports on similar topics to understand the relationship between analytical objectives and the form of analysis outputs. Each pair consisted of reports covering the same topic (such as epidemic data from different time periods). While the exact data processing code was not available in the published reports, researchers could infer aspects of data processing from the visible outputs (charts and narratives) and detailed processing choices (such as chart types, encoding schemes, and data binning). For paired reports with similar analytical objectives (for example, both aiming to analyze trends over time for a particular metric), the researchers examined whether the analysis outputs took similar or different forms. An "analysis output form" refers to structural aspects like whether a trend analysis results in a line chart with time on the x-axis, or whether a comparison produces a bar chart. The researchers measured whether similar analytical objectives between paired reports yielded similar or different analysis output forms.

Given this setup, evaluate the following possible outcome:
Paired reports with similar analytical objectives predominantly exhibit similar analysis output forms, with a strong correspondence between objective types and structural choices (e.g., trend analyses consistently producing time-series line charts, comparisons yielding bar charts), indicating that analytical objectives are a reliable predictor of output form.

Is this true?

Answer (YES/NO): YES